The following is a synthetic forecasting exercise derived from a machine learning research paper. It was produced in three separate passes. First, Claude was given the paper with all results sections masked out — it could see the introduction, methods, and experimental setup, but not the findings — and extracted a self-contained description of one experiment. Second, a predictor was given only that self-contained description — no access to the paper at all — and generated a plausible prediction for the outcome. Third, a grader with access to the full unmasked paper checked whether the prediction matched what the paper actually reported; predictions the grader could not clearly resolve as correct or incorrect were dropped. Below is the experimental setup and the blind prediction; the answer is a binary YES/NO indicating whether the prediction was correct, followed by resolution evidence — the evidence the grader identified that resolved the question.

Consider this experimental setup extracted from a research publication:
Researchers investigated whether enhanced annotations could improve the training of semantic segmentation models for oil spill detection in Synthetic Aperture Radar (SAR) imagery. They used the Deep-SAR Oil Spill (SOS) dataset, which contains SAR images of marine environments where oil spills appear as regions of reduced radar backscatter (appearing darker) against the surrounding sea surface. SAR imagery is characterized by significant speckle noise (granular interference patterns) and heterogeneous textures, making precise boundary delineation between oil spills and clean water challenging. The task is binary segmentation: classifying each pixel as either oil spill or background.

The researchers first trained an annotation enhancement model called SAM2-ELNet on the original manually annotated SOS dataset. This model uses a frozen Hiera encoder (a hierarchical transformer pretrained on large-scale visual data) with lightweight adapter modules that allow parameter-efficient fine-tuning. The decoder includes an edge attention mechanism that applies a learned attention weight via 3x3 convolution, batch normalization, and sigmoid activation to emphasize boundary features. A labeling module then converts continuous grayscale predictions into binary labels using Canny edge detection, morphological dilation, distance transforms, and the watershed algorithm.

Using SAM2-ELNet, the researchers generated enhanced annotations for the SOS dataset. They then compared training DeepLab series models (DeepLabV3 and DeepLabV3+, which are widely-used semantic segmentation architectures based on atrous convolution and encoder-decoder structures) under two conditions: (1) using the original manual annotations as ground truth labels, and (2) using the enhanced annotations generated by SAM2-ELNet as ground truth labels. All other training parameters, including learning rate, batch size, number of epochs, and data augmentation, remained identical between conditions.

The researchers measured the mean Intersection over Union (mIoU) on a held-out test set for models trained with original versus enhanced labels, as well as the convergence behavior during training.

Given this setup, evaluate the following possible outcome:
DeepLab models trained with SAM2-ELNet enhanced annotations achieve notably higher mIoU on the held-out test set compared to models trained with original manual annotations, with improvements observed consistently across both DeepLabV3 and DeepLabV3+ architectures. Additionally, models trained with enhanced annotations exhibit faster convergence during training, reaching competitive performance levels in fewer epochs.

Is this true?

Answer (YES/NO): YES